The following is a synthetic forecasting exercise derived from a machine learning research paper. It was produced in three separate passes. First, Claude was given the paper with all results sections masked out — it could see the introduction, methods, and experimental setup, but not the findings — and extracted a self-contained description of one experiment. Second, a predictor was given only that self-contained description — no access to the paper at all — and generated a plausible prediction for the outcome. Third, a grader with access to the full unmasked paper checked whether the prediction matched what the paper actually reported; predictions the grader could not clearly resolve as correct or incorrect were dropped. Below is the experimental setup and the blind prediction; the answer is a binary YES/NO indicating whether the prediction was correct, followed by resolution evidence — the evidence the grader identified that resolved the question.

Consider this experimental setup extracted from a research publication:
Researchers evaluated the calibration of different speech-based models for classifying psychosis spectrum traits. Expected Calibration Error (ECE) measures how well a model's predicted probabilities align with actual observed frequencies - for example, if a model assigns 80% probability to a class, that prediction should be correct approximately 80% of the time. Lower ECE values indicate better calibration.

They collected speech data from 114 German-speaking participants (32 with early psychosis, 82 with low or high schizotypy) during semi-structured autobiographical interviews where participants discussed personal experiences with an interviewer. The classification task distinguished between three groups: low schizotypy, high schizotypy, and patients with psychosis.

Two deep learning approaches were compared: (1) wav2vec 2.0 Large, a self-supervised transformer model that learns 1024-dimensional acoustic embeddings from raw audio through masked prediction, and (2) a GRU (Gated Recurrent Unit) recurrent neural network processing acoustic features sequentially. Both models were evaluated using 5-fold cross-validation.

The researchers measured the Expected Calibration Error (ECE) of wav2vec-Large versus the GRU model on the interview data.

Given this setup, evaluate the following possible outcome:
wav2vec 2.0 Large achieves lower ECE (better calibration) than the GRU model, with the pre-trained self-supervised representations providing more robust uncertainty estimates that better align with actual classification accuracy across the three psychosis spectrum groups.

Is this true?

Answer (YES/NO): YES